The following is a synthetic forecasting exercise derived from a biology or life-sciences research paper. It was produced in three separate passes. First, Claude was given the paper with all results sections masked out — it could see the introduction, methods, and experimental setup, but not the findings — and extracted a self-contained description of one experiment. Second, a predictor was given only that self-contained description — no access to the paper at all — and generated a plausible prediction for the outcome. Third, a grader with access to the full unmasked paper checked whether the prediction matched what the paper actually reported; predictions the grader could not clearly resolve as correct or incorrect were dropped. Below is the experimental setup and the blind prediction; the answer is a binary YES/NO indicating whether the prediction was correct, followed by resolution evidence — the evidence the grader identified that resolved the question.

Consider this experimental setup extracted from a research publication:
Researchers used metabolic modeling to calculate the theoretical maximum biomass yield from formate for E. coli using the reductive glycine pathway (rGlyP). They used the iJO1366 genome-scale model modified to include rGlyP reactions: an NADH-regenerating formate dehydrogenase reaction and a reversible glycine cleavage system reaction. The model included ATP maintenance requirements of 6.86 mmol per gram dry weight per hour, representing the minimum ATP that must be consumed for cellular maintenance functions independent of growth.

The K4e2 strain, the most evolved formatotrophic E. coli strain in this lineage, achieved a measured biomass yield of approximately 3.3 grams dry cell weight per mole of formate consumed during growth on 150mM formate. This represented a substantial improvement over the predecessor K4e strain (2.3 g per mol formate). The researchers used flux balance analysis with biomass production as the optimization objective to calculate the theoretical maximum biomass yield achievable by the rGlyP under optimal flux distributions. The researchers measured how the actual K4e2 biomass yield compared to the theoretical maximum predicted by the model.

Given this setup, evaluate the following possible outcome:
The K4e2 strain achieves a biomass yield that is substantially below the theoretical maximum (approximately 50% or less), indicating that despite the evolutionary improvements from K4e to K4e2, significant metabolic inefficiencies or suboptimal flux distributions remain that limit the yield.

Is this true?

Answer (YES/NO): NO